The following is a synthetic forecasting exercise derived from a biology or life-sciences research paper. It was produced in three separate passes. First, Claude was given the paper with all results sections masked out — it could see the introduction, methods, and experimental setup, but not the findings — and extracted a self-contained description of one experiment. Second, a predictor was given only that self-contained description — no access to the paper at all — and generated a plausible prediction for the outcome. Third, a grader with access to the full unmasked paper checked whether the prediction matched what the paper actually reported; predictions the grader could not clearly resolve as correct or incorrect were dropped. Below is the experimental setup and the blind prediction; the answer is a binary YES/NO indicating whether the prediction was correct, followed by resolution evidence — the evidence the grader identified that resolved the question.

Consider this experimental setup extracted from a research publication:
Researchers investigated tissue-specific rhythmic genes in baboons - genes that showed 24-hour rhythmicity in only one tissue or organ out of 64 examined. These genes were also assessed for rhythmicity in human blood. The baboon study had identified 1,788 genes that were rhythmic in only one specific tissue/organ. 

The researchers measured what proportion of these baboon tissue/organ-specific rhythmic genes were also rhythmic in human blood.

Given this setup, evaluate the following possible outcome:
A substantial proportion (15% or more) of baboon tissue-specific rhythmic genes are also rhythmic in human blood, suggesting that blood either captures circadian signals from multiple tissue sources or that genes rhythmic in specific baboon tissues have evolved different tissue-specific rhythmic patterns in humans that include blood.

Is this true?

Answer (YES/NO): NO